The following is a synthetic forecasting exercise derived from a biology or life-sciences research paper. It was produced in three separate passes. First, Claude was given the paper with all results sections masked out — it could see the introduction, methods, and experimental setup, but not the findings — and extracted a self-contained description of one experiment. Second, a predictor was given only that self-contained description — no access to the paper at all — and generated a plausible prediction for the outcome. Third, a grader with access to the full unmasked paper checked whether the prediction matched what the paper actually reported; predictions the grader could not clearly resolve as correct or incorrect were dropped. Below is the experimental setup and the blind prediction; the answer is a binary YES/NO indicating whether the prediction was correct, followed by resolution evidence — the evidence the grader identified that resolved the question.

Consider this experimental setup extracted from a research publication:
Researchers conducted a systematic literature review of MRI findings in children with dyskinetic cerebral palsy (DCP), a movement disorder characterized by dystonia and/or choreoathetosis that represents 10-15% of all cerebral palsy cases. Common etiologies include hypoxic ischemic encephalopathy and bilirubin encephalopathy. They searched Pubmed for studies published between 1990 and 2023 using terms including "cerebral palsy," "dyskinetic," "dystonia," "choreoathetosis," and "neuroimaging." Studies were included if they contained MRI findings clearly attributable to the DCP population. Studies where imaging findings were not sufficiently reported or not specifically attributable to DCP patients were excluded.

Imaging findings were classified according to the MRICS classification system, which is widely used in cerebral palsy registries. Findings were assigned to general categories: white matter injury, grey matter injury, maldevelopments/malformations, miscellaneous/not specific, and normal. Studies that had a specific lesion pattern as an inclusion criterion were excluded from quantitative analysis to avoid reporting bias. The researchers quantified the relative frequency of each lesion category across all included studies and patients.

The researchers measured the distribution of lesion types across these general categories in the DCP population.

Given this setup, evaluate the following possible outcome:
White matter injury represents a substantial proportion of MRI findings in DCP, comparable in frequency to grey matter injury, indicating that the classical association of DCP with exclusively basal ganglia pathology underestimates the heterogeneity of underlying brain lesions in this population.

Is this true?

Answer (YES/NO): NO